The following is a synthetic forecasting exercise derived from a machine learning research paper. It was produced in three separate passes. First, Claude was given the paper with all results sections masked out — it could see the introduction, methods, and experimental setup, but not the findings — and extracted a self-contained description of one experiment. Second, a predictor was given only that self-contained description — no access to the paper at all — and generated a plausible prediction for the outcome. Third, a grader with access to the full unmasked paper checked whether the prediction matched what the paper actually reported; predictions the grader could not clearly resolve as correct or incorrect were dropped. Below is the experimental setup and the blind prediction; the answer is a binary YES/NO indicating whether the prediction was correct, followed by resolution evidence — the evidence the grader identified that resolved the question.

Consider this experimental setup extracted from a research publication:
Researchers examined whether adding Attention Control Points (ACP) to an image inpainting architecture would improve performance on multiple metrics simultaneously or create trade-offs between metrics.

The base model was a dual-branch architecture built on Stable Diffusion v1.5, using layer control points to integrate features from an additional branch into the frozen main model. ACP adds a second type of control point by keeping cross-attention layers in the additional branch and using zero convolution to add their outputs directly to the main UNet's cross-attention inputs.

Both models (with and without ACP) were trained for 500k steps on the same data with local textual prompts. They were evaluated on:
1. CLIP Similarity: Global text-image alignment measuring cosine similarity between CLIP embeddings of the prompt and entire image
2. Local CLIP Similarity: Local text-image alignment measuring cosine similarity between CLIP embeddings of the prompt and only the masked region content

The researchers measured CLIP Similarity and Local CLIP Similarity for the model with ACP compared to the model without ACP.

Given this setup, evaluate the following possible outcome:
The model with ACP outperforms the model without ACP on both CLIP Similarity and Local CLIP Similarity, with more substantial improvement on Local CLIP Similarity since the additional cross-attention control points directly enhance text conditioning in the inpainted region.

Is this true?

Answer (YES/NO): NO